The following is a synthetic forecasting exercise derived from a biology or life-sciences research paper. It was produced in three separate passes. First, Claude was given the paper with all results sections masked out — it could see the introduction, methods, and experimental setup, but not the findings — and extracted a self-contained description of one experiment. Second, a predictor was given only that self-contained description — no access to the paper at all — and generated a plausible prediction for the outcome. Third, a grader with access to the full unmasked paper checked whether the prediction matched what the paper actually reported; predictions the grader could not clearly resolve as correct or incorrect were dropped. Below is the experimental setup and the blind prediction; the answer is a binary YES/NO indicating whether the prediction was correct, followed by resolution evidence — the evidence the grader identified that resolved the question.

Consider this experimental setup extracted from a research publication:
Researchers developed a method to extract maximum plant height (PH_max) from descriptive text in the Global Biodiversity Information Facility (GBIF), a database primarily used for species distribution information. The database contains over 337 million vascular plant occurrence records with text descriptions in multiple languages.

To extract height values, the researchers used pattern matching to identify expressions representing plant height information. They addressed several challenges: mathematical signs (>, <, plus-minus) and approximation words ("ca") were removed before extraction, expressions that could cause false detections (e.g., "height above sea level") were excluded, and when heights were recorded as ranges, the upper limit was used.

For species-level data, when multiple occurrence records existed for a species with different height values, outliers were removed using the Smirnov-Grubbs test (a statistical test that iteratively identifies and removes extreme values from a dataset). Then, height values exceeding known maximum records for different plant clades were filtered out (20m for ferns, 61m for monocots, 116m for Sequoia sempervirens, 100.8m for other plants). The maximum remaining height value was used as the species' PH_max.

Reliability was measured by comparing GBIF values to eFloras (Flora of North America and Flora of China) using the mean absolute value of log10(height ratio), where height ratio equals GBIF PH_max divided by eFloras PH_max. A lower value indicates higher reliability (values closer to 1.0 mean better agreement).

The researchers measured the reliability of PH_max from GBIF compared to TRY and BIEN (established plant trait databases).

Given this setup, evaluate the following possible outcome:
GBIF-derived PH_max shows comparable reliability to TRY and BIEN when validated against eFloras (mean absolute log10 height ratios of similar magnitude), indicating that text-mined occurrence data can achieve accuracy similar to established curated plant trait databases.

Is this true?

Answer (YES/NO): NO